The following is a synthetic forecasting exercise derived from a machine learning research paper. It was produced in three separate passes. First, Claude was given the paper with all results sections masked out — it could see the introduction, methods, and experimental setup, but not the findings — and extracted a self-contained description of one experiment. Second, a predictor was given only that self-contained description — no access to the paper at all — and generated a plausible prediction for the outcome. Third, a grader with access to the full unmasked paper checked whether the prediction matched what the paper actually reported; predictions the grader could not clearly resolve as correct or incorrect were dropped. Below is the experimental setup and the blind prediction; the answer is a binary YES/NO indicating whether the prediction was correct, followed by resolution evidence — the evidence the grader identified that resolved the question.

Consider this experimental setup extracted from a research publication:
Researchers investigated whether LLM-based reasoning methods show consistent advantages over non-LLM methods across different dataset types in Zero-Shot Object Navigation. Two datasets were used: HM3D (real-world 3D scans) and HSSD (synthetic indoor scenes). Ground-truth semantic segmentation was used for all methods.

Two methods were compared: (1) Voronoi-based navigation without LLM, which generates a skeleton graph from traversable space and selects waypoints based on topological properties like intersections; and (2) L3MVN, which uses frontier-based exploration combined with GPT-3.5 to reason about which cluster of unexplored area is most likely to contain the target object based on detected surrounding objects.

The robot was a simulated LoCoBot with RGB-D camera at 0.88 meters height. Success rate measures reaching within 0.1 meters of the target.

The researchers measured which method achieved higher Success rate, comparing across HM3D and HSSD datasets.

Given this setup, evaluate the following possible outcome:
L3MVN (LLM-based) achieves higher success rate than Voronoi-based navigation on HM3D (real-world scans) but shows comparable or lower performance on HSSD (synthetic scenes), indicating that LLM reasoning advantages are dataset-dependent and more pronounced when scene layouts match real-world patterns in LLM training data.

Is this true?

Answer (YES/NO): NO